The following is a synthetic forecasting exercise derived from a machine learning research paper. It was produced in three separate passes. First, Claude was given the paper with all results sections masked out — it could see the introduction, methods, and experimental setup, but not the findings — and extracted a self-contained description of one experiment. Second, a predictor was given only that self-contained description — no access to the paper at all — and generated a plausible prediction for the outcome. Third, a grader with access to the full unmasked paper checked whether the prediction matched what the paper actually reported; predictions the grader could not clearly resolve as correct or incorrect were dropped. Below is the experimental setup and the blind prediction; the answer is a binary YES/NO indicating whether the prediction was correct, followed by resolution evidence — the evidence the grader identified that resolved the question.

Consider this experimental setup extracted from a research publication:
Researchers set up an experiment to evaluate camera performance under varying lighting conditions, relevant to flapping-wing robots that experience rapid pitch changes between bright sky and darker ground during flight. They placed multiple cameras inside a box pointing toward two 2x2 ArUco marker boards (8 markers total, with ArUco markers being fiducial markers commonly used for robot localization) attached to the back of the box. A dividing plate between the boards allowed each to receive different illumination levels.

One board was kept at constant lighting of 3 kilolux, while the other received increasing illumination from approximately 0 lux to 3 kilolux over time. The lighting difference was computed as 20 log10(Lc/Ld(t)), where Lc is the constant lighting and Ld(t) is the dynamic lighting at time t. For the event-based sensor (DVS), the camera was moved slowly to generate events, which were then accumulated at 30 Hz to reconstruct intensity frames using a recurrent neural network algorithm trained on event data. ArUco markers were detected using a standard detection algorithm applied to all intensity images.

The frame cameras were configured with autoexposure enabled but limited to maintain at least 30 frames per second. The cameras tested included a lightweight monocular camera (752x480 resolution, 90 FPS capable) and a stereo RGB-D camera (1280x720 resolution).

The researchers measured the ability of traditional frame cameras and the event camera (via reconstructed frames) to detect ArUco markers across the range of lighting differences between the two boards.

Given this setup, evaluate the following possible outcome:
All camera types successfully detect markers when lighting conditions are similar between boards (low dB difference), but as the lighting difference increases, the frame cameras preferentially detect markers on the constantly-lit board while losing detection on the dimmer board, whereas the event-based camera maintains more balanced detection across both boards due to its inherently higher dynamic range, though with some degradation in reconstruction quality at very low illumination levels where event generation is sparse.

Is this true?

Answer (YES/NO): YES